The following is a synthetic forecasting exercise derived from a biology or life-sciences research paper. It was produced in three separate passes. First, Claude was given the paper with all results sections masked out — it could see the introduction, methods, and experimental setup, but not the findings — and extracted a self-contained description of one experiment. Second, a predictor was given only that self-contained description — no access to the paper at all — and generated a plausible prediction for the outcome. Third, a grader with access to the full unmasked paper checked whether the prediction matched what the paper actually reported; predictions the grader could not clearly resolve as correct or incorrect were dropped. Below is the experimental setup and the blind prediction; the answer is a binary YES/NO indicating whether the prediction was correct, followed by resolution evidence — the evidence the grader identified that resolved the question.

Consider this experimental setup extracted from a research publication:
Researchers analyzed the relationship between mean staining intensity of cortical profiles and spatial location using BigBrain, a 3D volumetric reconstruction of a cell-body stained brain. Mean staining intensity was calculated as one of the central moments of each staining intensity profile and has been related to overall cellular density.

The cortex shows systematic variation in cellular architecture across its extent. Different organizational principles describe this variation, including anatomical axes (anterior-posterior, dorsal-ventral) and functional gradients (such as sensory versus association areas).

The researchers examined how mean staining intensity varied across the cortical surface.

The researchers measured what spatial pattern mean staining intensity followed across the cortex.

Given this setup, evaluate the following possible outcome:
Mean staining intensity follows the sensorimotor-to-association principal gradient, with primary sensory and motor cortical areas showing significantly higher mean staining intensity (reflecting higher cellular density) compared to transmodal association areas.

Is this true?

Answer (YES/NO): NO